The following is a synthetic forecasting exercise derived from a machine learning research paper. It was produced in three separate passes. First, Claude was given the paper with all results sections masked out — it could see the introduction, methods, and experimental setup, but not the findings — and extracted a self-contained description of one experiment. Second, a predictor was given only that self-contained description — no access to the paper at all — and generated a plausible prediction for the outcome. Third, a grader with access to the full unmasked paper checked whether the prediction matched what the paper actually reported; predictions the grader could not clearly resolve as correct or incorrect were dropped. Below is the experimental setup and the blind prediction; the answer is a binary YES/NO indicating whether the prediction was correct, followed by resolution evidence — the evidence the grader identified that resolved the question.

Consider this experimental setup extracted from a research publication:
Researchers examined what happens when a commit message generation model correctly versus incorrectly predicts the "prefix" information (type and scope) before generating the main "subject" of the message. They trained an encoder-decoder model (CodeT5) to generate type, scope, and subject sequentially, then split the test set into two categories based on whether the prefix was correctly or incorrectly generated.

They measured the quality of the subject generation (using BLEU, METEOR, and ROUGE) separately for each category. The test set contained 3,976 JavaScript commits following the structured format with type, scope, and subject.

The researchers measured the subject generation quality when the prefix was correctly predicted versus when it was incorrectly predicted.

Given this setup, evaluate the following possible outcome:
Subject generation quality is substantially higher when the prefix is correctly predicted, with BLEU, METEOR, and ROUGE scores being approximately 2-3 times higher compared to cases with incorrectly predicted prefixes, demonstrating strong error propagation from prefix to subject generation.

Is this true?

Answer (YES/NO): YES